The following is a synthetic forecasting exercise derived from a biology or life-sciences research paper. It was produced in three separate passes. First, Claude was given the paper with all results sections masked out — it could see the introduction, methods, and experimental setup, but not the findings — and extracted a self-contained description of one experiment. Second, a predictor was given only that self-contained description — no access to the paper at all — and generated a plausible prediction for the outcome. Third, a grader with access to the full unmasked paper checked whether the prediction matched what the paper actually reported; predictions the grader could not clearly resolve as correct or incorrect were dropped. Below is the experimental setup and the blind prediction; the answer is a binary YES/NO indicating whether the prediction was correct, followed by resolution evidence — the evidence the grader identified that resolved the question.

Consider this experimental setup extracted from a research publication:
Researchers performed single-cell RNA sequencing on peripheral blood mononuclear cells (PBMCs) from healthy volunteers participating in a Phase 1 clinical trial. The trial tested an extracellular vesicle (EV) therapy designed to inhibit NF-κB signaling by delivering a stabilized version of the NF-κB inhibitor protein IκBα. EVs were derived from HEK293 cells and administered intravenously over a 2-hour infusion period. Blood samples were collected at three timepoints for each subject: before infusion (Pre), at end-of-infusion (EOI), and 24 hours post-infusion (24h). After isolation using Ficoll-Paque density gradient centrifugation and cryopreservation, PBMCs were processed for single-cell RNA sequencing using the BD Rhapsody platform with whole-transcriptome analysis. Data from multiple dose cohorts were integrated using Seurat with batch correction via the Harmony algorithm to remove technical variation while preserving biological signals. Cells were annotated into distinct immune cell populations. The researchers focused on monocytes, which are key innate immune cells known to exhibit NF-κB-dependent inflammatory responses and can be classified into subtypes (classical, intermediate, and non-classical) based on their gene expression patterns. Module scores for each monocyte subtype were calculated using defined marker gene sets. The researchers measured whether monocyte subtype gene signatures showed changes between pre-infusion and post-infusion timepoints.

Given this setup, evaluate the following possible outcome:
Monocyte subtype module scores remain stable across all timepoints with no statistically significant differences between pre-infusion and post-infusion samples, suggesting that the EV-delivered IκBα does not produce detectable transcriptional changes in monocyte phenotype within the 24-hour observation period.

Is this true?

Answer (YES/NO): NO